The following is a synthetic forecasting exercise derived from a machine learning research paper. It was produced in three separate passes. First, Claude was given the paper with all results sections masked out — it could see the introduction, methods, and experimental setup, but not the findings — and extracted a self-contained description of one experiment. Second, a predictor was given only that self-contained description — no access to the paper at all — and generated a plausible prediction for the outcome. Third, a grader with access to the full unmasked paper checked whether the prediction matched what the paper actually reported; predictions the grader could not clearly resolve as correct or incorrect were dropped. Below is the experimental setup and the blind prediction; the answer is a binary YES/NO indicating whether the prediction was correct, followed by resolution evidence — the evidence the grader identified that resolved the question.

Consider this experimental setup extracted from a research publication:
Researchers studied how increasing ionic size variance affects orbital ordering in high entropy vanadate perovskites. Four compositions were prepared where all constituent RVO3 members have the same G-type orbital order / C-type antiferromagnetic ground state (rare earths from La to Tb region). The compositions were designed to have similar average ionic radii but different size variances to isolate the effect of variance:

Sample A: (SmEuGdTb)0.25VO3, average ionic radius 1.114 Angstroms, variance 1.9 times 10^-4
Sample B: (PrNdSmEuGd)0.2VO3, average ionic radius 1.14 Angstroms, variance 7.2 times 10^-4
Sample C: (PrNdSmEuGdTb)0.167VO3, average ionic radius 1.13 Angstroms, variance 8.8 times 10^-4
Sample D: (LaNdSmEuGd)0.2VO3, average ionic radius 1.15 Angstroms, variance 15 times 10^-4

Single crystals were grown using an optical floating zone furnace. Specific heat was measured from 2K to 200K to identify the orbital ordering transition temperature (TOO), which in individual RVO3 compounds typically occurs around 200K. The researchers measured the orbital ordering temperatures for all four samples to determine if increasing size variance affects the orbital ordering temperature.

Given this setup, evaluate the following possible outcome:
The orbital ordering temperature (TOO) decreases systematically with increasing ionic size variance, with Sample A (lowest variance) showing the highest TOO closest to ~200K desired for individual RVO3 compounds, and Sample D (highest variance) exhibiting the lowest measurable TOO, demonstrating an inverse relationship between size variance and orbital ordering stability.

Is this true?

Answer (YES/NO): NO